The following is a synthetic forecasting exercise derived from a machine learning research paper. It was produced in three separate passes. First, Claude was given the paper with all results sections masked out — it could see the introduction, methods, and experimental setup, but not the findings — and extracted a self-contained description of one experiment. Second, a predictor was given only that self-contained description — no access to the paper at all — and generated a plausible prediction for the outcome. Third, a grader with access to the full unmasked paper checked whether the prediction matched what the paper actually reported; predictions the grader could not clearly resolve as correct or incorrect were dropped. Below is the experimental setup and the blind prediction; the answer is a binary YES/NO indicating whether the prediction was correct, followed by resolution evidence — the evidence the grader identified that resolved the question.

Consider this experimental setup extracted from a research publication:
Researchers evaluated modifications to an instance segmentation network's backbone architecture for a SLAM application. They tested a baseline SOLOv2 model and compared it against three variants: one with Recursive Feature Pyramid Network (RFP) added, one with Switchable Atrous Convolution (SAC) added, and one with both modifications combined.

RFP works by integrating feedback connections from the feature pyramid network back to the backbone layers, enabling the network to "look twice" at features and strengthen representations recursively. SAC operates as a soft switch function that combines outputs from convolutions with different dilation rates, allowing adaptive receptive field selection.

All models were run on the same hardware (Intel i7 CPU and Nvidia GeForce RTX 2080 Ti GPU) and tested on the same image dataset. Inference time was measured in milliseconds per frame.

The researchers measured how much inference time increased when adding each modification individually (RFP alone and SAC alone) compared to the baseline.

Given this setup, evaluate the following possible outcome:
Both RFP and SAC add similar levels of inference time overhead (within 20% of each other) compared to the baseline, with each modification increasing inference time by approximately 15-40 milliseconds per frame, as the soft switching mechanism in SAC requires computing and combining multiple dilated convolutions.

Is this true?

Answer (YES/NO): NO